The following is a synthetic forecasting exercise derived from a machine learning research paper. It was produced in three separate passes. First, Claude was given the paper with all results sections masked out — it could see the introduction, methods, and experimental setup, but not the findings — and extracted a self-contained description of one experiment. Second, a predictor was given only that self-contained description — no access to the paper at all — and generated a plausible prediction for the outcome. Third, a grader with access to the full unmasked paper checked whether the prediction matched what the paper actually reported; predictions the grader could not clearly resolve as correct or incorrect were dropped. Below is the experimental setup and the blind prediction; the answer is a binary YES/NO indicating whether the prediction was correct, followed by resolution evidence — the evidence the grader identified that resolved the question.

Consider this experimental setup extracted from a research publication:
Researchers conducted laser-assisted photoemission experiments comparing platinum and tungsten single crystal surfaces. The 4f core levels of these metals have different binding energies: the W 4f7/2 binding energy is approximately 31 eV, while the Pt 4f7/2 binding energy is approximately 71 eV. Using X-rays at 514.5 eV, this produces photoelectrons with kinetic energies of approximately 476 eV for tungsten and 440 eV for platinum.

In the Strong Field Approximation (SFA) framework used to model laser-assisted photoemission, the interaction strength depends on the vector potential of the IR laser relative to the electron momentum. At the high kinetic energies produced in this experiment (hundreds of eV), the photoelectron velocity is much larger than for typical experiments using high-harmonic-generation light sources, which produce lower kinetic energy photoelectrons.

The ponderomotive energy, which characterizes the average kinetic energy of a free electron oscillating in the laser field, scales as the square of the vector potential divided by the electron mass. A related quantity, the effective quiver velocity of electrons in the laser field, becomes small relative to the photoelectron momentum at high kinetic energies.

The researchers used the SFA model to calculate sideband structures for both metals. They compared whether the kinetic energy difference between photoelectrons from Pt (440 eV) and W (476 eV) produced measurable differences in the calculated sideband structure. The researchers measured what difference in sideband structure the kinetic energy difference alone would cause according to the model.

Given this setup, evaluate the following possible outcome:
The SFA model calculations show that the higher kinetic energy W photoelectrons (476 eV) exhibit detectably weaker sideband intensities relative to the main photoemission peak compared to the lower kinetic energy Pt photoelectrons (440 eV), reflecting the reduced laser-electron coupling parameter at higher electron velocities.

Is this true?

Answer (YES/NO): NO